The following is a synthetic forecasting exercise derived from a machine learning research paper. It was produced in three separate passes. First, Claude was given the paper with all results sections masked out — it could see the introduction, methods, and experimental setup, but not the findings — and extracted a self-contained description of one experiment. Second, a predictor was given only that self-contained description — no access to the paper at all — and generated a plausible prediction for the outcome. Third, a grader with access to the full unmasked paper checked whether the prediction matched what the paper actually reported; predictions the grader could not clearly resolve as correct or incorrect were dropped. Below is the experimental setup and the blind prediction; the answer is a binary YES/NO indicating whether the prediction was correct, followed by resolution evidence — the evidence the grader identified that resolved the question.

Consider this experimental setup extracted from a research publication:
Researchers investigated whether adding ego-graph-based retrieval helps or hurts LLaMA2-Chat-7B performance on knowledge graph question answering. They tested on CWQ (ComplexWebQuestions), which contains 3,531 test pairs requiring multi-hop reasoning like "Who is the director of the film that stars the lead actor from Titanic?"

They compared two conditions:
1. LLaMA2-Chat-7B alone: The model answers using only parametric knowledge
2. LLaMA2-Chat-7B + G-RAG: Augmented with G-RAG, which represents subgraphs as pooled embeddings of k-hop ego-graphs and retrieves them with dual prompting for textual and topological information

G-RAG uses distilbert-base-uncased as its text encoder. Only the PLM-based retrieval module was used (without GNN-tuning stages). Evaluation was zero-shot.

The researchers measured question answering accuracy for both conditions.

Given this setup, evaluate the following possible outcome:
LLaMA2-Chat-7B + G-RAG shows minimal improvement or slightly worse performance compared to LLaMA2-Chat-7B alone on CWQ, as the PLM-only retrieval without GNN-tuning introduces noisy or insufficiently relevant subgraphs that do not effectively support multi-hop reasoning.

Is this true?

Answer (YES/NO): NO